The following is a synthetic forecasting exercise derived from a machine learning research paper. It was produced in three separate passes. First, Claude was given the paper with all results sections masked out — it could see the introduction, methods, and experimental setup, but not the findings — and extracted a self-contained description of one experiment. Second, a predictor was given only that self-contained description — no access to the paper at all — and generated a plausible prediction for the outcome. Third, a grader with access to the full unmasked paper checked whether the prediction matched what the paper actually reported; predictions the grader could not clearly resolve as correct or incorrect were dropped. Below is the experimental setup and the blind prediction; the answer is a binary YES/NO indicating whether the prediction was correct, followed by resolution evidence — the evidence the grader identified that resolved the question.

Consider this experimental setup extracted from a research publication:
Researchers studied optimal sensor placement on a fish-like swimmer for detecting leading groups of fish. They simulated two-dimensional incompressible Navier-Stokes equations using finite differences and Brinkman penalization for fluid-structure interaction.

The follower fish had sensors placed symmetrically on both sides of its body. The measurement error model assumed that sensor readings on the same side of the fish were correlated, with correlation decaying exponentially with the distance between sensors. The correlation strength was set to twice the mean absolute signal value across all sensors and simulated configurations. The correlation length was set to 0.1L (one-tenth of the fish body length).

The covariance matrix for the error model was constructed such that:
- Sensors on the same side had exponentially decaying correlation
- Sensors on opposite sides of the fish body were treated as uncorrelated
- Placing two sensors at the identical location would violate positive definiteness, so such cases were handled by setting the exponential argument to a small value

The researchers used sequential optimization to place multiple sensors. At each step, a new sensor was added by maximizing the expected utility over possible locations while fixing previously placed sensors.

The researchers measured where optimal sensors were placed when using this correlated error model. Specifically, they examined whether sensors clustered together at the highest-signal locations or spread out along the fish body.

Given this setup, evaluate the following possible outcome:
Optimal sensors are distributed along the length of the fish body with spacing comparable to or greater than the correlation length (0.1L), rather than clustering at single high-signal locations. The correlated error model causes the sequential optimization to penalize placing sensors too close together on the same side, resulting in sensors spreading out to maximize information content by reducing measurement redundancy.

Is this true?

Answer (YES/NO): YES